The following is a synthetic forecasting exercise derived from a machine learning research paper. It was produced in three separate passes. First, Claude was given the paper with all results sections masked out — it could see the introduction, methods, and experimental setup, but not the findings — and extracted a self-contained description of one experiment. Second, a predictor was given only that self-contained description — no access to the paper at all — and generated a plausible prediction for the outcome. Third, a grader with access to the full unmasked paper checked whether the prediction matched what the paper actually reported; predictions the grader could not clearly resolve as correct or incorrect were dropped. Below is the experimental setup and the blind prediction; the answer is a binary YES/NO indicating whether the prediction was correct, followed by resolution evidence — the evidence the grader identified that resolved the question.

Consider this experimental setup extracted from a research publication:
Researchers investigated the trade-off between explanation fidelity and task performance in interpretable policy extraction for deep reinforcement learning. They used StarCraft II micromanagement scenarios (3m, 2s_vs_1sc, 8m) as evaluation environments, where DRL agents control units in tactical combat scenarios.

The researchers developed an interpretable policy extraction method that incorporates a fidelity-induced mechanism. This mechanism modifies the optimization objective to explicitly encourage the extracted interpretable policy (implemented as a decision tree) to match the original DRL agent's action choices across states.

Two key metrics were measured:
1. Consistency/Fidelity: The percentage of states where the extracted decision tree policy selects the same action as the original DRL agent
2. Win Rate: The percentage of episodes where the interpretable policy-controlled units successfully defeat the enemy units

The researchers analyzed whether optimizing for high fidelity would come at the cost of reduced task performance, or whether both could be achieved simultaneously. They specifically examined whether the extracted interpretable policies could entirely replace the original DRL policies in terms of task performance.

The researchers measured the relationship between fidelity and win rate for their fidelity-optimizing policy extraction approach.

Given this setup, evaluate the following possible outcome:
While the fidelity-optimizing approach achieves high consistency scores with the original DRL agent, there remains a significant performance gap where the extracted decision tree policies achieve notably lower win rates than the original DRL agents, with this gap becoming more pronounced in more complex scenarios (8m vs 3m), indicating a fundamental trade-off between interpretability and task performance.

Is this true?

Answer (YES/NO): NO